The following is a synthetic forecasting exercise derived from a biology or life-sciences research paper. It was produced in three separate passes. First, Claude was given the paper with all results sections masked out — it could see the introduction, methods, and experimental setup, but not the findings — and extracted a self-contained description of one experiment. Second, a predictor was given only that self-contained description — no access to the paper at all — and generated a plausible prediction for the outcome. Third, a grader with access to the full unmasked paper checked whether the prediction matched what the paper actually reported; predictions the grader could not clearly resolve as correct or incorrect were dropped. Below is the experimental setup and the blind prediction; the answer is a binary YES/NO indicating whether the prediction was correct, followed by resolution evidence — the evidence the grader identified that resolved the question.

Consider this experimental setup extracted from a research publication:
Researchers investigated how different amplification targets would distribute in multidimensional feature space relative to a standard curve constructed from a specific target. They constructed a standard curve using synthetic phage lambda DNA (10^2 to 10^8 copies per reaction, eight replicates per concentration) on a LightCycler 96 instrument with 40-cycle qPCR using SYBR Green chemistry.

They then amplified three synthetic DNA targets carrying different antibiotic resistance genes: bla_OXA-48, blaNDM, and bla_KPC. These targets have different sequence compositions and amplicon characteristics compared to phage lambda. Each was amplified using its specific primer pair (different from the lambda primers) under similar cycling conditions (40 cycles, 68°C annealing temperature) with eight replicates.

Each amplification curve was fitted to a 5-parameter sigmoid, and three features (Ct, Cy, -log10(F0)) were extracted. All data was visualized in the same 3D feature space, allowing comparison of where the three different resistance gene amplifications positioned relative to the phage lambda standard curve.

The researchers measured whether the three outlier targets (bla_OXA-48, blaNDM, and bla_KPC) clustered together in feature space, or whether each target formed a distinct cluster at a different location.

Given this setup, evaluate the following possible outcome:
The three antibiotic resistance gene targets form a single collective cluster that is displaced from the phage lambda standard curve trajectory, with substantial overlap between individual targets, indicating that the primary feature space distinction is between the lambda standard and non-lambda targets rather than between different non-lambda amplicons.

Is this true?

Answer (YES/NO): NO